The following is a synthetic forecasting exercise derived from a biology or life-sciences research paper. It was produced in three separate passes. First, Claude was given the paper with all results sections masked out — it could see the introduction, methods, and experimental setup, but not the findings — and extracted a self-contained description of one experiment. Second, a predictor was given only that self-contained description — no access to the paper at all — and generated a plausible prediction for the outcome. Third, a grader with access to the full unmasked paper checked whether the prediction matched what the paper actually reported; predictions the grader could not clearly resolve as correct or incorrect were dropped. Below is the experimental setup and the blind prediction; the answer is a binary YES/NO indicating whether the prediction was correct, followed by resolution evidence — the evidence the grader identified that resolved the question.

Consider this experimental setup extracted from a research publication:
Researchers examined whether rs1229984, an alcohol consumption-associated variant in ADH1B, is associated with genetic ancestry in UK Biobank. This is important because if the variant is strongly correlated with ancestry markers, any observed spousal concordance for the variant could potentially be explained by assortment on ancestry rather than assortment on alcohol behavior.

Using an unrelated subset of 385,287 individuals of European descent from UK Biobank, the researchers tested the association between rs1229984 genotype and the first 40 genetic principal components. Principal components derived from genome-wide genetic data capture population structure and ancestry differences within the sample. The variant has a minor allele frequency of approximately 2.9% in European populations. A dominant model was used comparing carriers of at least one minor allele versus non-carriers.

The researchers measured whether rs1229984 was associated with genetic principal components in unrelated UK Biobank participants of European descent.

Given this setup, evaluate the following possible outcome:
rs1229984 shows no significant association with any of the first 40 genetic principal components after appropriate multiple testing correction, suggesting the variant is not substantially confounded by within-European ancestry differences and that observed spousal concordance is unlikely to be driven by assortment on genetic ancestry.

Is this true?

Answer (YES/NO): NO